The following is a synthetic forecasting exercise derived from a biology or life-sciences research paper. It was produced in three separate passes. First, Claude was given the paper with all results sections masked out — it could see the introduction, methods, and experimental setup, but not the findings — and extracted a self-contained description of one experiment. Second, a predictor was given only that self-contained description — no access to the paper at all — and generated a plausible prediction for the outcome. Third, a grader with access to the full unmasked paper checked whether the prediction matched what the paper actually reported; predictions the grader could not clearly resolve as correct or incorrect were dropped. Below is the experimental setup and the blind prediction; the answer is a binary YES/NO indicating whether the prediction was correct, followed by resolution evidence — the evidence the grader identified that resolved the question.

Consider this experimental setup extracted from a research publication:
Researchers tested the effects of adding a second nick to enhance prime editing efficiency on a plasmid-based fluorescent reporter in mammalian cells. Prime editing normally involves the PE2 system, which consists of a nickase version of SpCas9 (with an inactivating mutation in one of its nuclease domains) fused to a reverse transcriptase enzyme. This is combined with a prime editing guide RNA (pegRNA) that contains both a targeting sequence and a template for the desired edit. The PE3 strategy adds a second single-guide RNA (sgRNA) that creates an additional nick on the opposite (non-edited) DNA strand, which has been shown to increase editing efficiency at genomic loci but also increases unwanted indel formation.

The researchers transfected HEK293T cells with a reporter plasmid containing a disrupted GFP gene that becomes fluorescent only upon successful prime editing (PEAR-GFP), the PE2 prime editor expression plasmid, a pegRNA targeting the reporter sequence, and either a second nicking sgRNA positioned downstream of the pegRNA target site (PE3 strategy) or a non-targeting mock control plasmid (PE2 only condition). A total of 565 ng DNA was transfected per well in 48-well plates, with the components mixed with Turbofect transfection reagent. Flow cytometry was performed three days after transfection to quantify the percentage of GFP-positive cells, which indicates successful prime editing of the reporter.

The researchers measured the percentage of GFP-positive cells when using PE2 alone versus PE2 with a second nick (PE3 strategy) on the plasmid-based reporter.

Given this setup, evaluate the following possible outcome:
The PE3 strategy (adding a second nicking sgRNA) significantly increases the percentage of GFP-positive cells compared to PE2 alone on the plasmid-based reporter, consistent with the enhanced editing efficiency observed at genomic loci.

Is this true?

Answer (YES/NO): YES